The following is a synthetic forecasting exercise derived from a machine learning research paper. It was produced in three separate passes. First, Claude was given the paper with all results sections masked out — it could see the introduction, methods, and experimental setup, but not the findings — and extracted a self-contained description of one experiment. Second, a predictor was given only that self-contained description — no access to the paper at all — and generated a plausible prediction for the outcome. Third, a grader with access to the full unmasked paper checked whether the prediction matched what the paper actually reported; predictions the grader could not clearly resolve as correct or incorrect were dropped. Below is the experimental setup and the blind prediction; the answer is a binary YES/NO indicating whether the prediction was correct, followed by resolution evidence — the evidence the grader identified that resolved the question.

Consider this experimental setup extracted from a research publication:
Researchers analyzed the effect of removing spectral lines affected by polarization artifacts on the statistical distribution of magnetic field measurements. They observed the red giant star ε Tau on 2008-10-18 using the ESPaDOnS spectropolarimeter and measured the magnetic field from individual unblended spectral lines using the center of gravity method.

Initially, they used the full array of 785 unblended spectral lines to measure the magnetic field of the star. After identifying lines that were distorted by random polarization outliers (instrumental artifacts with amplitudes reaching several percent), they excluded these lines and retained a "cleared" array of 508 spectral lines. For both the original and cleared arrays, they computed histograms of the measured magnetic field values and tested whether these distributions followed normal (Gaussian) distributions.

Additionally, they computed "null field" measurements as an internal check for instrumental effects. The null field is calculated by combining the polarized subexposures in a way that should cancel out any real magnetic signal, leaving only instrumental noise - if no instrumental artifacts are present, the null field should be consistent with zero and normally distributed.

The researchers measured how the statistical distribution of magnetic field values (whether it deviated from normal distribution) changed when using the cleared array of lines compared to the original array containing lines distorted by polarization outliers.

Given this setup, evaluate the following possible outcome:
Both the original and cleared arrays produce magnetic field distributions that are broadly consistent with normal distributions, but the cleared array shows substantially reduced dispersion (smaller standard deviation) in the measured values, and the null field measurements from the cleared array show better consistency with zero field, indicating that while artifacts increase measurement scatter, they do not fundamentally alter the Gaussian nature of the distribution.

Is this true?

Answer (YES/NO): NO